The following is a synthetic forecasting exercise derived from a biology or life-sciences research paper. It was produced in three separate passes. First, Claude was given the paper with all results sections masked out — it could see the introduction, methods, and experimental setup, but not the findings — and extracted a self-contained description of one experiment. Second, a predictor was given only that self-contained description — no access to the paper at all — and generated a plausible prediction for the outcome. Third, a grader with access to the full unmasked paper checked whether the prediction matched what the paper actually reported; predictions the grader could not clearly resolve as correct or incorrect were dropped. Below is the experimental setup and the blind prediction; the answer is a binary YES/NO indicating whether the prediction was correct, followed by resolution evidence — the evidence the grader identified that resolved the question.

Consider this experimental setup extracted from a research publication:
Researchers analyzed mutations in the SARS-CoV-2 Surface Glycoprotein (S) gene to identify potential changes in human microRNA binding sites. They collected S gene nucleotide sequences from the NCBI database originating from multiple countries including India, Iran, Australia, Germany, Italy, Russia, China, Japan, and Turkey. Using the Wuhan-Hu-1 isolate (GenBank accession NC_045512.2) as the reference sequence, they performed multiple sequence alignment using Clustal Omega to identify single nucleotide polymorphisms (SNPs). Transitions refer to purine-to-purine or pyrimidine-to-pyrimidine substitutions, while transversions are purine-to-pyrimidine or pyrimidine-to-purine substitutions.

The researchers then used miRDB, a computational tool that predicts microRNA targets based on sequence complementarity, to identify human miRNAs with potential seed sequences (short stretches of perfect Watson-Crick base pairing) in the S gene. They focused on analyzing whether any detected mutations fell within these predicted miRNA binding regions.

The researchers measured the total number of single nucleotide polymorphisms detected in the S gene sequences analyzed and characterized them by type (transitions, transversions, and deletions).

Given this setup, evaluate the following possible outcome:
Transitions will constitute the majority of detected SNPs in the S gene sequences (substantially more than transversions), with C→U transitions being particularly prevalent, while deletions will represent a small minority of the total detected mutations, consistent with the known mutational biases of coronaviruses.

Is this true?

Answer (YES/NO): NO